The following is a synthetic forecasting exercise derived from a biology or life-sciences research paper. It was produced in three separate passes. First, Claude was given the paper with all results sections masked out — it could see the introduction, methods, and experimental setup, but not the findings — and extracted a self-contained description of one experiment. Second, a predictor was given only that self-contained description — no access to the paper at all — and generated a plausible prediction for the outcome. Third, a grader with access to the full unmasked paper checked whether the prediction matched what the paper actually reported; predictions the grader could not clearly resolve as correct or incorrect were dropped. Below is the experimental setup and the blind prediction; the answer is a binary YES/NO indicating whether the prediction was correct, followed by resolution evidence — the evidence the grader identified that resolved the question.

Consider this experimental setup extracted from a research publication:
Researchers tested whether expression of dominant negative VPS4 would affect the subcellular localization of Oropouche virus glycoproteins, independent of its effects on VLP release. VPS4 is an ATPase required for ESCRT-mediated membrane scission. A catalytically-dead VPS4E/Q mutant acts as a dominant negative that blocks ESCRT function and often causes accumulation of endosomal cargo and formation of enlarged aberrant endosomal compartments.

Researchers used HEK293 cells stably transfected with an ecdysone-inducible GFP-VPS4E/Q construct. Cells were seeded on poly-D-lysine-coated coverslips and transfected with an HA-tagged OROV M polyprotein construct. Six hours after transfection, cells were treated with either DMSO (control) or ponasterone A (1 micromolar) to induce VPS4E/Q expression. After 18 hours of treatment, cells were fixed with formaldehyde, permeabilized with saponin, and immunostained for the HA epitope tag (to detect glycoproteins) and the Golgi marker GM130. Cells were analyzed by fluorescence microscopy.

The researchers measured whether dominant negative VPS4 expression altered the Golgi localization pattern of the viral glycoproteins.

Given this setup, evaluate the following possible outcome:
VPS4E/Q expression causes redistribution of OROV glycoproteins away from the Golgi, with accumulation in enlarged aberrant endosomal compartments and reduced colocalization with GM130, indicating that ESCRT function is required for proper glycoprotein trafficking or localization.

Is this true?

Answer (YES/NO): NO